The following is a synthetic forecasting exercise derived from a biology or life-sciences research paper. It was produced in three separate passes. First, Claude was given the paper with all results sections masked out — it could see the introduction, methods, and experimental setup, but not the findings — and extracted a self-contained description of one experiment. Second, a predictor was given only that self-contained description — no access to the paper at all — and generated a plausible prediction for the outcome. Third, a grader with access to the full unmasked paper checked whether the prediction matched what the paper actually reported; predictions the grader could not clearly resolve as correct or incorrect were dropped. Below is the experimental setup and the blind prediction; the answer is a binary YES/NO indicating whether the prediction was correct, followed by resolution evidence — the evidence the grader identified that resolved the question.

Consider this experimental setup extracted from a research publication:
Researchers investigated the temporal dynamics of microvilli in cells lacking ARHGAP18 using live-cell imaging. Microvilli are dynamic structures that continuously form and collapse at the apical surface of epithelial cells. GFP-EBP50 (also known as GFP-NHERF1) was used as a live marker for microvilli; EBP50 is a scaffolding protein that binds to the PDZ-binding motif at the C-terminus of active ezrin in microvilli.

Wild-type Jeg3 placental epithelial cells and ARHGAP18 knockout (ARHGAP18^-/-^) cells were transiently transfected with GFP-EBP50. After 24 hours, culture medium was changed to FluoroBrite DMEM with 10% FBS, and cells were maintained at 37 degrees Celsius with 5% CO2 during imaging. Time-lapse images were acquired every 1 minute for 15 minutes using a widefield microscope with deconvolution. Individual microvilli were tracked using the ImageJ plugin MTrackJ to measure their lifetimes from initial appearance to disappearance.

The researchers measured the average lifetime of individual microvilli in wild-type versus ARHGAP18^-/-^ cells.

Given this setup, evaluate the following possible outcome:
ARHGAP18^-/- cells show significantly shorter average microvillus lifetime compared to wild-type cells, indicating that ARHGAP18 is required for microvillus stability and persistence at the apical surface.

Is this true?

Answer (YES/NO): YES